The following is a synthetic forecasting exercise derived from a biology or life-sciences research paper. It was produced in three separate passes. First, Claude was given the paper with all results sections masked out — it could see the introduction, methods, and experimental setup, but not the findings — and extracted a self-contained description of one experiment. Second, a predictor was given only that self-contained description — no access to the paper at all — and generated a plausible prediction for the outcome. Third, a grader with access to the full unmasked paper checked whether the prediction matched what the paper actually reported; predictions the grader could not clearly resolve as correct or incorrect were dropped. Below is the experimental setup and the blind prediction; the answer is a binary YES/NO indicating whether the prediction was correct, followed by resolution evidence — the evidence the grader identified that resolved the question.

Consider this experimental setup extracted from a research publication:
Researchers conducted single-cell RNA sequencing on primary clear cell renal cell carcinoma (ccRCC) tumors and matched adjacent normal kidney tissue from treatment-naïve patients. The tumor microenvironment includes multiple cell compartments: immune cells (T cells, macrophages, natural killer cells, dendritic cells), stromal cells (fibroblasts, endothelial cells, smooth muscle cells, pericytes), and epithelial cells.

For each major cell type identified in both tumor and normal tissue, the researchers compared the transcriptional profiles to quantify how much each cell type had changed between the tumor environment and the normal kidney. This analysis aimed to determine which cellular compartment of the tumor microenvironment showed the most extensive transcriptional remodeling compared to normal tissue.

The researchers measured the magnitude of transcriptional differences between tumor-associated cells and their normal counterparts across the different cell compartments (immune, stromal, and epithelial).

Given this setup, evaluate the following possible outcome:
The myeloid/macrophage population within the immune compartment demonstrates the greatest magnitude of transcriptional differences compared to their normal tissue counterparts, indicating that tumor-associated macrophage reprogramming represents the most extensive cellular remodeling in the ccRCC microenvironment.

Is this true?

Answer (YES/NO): NO